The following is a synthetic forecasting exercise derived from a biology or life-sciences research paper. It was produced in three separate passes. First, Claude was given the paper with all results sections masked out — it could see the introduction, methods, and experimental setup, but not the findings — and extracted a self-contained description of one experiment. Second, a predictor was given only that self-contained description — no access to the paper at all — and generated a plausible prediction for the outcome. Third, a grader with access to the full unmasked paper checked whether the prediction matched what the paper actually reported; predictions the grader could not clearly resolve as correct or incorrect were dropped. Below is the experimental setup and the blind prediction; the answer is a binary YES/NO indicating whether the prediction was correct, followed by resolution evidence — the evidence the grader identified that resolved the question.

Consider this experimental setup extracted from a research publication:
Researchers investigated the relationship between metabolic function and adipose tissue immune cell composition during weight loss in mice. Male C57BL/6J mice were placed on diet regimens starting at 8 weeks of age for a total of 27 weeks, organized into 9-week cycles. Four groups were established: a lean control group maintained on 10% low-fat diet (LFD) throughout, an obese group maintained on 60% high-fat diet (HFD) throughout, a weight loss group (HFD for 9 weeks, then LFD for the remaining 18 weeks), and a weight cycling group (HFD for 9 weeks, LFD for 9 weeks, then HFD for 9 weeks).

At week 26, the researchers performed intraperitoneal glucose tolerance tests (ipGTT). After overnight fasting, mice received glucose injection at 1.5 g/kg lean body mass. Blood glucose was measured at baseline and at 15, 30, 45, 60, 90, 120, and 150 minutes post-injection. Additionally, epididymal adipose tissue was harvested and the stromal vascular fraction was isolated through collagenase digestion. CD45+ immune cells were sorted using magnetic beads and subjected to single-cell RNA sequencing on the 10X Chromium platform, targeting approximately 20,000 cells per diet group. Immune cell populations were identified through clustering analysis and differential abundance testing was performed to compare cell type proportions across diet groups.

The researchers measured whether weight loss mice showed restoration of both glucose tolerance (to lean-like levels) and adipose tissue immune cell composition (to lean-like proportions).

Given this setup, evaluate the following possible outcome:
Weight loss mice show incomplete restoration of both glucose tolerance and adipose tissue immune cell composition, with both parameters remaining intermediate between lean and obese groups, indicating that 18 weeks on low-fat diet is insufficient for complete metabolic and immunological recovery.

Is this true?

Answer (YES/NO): NO